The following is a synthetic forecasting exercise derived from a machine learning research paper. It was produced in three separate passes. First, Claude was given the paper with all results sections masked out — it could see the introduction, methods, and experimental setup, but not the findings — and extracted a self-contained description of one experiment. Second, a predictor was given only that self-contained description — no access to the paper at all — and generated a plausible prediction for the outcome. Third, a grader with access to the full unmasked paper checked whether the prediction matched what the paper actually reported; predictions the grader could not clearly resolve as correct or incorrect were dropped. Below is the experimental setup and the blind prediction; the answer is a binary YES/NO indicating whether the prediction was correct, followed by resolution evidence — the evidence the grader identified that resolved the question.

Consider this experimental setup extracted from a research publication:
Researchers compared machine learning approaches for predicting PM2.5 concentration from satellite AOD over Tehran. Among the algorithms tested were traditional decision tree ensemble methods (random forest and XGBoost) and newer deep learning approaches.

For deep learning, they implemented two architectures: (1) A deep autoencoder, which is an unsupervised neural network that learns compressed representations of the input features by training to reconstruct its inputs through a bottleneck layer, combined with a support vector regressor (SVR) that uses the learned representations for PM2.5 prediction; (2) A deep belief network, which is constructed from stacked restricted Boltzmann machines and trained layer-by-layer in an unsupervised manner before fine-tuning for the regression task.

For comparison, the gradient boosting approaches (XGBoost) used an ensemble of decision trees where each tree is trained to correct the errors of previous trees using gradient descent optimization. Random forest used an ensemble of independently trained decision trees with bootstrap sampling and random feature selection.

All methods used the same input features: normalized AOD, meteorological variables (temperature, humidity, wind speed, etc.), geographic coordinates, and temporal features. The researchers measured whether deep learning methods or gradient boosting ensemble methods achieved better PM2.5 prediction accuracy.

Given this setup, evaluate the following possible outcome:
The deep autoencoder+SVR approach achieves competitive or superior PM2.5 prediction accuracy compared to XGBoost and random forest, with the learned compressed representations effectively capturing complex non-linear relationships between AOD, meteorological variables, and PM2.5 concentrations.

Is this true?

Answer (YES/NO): NO